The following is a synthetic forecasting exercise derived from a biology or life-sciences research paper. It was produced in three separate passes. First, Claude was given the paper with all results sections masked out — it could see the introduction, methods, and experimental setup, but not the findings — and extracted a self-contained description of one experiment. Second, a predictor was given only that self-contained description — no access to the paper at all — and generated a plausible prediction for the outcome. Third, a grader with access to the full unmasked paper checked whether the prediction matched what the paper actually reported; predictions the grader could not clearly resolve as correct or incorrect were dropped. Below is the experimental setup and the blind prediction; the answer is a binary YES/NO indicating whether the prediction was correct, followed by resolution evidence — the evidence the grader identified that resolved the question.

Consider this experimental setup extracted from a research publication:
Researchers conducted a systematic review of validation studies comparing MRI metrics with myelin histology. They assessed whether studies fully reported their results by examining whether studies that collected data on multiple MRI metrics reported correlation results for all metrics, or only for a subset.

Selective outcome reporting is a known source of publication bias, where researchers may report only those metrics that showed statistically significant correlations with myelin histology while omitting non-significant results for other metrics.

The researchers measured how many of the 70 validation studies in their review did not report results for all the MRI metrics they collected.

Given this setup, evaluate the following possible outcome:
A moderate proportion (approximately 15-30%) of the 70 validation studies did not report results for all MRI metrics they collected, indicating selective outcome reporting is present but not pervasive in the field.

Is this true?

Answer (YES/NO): NO